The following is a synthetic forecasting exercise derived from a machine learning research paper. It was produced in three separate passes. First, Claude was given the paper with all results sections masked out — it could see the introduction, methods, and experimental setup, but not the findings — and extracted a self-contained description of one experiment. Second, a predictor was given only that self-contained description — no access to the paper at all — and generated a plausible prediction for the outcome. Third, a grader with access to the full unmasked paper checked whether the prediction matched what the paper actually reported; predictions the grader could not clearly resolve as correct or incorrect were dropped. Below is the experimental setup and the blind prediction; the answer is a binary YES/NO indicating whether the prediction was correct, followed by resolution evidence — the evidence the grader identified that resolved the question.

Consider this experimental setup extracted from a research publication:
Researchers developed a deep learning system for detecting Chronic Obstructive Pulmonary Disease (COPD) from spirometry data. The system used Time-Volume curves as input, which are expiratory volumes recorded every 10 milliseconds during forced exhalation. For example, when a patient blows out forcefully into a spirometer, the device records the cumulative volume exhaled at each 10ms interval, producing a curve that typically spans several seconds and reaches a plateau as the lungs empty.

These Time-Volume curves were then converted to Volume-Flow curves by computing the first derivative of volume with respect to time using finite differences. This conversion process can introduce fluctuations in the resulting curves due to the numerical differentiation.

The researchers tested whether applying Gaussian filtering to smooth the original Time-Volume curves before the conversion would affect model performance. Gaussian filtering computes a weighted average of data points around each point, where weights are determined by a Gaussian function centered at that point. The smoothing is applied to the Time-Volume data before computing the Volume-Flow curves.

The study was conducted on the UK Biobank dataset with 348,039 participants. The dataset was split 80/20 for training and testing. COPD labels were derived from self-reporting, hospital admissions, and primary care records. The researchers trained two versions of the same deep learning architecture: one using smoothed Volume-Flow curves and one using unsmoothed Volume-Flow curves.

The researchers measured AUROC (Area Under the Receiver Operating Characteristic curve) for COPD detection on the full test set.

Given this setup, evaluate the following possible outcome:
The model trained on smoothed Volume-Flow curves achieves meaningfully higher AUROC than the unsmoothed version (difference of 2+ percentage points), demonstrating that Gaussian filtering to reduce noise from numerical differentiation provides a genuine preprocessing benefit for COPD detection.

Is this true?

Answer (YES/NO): NO